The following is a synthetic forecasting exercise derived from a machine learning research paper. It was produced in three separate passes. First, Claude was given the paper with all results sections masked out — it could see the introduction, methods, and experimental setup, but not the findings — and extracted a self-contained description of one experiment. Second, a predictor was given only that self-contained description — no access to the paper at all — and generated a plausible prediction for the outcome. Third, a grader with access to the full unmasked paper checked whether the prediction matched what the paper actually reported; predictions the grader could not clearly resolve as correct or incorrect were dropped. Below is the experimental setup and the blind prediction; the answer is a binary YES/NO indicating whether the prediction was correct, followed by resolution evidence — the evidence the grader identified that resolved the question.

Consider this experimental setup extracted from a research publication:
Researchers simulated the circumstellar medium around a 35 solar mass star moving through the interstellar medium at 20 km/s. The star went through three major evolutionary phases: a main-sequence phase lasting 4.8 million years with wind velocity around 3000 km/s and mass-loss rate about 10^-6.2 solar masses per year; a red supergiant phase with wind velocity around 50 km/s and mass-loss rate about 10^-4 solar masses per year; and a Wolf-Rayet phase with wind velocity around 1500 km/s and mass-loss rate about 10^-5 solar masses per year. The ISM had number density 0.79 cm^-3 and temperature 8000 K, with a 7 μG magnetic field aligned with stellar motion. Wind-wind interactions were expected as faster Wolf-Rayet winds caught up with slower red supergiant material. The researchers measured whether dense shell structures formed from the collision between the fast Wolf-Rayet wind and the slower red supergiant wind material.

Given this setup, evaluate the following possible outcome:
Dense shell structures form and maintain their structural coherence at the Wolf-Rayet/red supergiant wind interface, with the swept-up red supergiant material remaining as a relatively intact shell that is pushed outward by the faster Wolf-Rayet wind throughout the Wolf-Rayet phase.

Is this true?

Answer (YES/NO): YES